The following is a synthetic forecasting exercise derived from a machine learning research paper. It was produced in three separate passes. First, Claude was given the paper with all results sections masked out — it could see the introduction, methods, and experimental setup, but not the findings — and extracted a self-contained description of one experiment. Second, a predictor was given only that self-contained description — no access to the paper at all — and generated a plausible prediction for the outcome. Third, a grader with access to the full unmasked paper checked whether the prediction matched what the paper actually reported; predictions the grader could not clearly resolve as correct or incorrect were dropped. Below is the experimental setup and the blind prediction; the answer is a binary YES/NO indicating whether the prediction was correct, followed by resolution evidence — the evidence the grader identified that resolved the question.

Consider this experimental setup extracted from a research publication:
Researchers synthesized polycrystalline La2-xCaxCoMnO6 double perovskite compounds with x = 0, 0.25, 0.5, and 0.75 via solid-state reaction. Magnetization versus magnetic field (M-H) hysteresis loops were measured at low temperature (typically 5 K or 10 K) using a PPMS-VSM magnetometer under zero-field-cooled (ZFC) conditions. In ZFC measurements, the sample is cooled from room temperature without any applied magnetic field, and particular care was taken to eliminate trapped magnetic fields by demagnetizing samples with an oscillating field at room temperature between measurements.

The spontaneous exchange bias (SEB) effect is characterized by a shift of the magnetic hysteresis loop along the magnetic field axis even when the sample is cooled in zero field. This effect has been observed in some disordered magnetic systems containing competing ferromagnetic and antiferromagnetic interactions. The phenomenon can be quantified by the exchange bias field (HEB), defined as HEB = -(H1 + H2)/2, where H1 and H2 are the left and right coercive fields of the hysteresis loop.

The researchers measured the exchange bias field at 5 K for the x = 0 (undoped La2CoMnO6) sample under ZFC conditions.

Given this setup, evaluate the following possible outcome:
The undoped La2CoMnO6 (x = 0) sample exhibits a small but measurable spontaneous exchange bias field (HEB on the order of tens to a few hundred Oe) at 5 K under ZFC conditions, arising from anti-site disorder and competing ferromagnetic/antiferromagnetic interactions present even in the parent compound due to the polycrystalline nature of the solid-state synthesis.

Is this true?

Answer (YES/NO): NO